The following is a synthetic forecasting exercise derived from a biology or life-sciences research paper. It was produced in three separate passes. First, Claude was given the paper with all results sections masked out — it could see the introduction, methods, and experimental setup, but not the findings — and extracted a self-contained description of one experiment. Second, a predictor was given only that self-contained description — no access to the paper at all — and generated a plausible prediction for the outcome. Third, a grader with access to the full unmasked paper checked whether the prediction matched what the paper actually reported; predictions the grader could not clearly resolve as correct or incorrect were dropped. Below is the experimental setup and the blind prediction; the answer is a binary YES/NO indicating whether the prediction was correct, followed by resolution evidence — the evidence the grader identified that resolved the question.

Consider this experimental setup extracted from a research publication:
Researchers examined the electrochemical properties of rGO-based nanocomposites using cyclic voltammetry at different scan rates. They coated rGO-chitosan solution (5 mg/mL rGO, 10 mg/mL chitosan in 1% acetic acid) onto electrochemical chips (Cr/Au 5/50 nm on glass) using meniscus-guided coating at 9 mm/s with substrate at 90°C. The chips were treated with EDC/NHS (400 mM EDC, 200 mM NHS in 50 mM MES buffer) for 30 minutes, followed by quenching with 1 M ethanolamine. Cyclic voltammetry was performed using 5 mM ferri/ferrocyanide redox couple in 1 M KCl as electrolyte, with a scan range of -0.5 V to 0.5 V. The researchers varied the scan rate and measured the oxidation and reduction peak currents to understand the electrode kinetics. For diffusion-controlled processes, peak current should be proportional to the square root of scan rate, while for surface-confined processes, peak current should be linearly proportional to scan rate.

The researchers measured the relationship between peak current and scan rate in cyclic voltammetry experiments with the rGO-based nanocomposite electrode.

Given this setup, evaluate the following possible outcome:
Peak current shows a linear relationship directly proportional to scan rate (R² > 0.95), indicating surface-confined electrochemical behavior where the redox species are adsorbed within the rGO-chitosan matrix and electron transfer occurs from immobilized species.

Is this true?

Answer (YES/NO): NO